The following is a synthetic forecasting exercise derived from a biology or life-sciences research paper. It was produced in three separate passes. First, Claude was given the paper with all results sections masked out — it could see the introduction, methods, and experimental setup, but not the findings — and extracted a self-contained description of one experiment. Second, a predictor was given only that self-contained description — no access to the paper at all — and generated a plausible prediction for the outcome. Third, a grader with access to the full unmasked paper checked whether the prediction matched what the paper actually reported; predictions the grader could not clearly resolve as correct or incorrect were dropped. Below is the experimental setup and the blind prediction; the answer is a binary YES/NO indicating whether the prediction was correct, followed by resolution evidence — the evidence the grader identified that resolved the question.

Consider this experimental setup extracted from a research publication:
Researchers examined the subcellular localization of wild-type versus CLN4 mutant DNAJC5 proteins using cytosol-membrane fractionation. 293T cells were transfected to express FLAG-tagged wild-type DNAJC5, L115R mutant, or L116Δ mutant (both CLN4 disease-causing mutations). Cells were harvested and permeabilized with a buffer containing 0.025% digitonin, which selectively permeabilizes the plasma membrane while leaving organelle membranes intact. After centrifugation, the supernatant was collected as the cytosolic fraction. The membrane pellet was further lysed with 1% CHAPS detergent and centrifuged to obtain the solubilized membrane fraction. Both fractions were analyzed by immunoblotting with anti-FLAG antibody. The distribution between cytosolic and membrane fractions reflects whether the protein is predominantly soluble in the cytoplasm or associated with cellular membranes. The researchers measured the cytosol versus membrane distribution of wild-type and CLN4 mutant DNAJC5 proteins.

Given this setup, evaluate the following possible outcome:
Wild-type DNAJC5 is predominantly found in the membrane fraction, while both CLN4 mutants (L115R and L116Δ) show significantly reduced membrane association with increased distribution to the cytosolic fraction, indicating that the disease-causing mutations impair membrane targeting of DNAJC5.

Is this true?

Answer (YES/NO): NO